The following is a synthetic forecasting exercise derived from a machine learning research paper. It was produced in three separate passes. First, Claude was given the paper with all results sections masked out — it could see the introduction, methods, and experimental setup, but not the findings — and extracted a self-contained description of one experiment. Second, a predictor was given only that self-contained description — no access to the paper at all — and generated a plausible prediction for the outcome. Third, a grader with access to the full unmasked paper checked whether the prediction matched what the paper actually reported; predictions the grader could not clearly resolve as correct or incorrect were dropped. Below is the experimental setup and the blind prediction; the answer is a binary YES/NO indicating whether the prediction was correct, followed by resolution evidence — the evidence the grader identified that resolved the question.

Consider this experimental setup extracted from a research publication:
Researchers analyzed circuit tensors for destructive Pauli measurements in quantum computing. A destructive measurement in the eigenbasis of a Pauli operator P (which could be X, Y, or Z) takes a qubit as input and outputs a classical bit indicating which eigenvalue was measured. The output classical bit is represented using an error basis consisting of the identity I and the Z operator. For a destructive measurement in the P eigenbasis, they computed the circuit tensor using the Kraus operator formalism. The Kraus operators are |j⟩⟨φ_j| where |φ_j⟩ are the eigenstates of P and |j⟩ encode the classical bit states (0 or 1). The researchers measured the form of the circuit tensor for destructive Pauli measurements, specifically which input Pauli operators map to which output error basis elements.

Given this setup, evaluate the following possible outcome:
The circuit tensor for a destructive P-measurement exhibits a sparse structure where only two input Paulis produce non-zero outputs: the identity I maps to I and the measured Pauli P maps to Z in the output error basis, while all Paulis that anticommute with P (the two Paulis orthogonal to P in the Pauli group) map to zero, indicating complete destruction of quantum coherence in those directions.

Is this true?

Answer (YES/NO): YES